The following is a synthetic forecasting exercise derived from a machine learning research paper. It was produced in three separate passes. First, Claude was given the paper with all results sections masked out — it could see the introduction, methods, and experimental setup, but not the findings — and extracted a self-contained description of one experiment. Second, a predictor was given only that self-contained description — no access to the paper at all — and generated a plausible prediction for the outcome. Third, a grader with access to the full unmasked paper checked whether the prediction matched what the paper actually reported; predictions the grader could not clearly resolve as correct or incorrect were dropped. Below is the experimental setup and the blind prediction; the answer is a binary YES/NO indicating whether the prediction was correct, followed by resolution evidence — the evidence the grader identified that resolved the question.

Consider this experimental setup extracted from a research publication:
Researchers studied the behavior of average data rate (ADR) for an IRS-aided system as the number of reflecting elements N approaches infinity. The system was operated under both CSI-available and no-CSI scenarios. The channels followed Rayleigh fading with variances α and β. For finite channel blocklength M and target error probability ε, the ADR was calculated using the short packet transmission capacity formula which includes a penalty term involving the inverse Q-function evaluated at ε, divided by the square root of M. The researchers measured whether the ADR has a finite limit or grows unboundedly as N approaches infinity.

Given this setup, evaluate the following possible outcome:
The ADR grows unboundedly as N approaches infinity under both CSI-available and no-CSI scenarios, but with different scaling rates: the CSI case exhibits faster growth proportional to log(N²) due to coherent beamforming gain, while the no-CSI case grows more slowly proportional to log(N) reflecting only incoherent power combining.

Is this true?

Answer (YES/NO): YES